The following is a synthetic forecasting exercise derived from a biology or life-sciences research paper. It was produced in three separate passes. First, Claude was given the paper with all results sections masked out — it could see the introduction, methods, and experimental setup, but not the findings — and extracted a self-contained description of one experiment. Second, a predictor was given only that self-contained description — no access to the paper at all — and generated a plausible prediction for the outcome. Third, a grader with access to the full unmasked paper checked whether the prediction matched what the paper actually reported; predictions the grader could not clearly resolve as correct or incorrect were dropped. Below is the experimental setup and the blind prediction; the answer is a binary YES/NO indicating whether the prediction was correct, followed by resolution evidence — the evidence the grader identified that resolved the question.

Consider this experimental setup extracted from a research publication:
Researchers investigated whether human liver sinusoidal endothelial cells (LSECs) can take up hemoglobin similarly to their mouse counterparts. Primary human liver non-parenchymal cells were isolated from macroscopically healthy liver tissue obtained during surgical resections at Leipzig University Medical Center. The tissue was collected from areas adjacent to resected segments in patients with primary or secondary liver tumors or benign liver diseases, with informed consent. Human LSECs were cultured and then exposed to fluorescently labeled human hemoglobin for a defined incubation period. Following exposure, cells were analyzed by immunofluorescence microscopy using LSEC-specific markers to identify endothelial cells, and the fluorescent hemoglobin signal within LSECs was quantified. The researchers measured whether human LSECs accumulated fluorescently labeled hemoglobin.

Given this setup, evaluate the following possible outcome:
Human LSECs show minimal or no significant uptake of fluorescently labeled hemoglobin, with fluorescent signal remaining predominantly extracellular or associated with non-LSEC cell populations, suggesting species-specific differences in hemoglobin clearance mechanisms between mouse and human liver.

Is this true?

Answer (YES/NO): NO